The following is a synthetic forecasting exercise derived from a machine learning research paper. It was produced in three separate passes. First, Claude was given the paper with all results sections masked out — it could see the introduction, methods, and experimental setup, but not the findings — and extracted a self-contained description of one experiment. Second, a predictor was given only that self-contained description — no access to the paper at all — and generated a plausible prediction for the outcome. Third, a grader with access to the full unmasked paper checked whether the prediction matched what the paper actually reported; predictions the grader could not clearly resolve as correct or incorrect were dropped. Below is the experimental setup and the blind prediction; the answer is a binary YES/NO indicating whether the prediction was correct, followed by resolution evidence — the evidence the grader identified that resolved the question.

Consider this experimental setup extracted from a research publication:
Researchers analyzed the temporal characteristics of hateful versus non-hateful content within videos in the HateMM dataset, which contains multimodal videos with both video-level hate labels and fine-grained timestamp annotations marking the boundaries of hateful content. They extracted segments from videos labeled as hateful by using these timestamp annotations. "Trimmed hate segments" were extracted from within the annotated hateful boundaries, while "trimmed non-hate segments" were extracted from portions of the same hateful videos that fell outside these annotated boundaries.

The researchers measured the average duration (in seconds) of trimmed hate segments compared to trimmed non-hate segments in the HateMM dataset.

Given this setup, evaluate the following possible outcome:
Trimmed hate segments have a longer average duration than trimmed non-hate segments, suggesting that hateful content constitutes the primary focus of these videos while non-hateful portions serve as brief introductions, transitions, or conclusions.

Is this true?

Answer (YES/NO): YES